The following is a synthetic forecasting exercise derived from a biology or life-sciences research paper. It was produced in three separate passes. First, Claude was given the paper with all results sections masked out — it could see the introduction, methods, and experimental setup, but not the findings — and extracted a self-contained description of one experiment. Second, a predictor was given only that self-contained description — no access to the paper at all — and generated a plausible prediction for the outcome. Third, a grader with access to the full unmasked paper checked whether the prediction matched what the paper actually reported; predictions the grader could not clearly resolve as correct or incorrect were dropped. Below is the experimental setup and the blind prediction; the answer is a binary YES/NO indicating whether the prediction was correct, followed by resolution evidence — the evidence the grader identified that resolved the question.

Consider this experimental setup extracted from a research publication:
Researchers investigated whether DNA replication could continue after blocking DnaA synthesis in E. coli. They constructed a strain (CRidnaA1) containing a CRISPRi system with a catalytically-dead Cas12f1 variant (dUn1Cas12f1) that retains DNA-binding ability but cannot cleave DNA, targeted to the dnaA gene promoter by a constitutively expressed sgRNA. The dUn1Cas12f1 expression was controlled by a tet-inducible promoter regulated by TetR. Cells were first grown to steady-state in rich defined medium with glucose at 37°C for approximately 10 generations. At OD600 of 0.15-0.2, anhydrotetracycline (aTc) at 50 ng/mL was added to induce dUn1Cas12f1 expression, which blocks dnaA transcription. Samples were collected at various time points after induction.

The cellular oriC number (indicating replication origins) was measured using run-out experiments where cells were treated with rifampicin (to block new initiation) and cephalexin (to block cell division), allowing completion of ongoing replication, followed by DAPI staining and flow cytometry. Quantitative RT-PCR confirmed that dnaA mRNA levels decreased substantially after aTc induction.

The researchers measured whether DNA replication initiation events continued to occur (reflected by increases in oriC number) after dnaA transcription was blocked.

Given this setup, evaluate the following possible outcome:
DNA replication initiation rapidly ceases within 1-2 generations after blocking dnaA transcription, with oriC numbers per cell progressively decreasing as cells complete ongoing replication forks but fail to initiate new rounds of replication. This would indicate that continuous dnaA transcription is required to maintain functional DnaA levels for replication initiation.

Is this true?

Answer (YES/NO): NO